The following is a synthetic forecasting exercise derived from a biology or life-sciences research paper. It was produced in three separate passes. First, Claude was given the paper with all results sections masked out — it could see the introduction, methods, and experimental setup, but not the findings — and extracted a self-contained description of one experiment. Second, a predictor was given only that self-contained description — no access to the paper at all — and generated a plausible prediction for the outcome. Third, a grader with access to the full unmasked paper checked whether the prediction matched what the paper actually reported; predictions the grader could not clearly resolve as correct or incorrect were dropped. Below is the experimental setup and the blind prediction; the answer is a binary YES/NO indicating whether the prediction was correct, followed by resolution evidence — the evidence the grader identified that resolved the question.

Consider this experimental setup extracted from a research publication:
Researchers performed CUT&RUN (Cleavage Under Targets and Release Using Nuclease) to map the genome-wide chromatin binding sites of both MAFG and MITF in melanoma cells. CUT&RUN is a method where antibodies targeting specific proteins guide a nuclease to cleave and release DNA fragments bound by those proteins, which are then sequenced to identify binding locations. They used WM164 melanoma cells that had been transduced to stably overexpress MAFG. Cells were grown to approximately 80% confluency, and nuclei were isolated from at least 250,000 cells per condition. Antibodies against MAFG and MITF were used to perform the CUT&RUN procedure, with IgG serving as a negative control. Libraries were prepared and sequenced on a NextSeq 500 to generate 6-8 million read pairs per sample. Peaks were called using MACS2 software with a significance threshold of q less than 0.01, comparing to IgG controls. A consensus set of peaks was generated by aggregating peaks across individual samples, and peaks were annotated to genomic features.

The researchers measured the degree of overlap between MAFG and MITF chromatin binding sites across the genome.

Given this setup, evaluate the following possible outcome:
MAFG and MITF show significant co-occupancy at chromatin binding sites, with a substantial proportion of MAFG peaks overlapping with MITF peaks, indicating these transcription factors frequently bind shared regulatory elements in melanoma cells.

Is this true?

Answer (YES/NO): YES